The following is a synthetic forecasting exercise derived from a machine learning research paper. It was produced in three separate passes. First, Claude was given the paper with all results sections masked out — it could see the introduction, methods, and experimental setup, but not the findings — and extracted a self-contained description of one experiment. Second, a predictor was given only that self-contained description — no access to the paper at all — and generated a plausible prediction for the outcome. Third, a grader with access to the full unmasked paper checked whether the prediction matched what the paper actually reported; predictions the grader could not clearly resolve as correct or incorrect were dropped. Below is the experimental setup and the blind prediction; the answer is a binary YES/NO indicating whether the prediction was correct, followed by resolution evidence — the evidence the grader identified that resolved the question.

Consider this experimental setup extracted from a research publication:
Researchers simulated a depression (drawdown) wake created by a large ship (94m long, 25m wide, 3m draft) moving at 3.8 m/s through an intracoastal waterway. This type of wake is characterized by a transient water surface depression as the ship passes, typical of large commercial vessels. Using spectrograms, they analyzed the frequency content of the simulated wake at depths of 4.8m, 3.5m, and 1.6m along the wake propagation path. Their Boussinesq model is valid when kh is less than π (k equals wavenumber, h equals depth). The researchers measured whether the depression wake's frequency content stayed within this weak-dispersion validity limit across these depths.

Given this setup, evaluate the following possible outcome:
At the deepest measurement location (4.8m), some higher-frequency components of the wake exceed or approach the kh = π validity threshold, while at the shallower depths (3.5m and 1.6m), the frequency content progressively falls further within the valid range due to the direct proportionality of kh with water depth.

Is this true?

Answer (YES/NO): NO